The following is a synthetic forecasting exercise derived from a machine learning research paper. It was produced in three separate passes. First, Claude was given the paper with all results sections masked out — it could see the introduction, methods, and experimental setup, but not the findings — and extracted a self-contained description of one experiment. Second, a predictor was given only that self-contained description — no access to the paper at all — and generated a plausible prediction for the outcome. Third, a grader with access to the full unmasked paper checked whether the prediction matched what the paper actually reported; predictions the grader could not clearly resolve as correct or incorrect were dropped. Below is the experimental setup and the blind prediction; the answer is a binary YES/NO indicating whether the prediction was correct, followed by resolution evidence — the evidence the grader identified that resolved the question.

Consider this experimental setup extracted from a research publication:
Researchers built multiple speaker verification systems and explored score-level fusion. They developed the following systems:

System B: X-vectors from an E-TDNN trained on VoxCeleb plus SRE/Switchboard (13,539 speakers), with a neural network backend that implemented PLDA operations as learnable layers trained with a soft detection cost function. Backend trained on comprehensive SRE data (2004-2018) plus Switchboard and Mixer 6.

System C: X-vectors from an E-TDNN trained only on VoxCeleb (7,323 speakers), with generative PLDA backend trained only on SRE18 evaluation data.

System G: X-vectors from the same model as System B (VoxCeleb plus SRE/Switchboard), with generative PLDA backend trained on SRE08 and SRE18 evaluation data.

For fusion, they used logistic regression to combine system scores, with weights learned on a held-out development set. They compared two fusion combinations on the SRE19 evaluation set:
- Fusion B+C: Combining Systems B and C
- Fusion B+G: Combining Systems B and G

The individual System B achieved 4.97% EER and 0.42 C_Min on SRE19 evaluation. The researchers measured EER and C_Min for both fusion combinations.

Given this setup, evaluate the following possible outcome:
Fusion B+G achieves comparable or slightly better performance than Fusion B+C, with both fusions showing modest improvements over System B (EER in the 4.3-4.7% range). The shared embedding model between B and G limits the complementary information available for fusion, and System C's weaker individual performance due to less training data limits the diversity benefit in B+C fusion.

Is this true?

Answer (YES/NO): NO